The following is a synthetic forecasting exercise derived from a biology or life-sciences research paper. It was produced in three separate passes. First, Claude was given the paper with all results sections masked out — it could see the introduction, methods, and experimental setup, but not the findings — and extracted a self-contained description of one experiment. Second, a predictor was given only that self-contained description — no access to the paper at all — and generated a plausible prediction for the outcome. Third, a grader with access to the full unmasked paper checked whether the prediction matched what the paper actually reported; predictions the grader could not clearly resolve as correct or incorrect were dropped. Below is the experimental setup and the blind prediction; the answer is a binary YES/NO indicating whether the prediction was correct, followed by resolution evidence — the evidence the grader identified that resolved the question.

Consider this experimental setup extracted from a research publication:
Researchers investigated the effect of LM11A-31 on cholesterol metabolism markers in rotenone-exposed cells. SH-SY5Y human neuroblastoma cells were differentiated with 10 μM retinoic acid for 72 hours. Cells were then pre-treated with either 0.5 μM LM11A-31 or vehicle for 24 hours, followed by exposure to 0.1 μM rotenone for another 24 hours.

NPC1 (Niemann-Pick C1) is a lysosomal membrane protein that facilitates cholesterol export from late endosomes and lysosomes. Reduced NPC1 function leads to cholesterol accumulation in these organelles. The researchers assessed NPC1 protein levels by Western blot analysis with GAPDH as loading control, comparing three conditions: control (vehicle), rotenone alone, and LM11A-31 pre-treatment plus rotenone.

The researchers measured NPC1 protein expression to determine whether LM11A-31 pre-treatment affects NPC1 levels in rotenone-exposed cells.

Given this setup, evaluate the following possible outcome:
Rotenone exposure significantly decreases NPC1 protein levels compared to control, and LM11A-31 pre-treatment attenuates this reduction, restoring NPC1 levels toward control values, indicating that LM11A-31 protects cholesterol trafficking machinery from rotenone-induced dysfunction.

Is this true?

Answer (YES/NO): YES